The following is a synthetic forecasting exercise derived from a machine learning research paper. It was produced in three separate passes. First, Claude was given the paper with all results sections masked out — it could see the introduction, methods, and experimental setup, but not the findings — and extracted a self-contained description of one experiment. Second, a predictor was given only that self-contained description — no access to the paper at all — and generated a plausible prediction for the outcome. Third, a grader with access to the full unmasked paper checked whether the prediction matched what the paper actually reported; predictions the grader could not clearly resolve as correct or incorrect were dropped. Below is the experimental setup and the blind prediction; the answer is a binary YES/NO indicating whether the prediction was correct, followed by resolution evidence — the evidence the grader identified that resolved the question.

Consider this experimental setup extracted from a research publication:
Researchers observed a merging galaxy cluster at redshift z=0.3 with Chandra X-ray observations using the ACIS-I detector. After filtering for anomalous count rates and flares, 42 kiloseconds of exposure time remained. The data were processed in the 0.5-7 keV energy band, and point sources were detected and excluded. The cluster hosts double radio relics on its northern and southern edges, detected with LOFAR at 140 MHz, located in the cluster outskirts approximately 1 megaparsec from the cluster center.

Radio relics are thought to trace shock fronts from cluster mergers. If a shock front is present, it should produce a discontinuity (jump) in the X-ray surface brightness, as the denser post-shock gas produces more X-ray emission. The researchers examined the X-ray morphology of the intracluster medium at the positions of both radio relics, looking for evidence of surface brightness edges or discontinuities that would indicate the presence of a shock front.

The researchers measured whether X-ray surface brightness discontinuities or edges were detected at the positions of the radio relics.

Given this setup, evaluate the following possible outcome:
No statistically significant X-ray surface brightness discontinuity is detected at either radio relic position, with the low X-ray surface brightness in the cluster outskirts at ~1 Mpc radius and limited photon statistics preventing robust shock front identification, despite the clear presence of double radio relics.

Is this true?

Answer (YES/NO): YES